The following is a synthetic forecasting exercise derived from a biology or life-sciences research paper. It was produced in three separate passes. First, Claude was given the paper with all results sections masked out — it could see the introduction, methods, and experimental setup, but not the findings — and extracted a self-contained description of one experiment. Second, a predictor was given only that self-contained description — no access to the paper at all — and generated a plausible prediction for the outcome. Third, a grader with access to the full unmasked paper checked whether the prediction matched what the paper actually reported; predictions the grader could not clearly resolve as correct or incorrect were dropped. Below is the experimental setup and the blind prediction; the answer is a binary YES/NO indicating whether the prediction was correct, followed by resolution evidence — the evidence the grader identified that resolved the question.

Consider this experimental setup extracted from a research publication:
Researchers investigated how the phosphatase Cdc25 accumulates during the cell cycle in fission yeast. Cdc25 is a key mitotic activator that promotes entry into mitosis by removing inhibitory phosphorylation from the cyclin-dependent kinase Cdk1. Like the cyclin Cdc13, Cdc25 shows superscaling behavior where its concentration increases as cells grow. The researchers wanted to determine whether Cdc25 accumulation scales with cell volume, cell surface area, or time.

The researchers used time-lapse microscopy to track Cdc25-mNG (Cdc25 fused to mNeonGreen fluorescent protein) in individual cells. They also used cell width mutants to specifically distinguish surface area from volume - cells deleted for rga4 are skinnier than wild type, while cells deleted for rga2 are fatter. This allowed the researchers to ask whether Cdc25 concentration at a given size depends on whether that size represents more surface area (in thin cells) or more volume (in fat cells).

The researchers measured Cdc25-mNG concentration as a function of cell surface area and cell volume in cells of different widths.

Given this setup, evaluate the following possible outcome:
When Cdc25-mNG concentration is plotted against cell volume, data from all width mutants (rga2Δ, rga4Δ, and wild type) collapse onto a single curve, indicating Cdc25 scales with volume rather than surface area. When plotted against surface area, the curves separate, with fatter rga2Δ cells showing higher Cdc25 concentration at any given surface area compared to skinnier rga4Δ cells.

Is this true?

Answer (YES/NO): NO